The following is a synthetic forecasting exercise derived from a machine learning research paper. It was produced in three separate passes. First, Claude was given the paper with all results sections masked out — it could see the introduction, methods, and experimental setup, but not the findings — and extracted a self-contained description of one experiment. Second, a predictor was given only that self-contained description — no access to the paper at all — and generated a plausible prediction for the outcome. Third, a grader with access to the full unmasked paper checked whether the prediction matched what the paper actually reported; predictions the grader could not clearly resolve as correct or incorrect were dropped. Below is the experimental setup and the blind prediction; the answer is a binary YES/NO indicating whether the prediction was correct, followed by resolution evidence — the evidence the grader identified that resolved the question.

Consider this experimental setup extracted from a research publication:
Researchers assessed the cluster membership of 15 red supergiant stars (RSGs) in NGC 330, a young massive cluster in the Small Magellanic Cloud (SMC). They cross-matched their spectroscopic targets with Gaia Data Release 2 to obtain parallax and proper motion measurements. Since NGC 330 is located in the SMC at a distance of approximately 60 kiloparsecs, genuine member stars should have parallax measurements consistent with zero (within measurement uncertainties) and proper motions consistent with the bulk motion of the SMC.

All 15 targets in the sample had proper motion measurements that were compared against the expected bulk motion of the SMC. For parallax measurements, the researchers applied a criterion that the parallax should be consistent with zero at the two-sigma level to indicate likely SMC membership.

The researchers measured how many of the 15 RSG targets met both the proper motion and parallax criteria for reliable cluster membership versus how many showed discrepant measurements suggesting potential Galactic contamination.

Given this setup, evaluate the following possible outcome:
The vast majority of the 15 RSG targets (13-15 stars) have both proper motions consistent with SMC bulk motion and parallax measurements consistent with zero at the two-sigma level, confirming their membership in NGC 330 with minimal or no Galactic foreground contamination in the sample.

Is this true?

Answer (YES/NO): NO